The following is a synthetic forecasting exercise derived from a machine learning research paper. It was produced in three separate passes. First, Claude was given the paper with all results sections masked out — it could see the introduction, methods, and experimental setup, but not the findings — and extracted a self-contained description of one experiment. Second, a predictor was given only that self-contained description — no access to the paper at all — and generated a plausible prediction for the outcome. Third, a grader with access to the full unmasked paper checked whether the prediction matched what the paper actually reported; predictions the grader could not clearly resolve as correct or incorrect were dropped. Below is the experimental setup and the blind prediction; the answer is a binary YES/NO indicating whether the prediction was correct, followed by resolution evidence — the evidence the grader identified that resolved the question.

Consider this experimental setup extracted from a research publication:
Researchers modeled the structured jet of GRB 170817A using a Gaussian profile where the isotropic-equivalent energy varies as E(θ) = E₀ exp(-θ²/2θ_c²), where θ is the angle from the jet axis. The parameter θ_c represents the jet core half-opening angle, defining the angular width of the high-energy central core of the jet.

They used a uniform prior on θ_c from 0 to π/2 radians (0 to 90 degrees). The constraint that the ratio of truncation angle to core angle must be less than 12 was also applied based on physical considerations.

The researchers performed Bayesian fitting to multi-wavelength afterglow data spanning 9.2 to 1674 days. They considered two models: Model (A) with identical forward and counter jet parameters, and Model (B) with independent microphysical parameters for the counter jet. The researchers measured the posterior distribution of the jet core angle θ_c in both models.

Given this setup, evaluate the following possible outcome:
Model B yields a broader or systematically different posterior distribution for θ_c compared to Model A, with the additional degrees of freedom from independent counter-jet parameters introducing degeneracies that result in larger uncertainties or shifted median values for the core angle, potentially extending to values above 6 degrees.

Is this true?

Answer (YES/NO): NO